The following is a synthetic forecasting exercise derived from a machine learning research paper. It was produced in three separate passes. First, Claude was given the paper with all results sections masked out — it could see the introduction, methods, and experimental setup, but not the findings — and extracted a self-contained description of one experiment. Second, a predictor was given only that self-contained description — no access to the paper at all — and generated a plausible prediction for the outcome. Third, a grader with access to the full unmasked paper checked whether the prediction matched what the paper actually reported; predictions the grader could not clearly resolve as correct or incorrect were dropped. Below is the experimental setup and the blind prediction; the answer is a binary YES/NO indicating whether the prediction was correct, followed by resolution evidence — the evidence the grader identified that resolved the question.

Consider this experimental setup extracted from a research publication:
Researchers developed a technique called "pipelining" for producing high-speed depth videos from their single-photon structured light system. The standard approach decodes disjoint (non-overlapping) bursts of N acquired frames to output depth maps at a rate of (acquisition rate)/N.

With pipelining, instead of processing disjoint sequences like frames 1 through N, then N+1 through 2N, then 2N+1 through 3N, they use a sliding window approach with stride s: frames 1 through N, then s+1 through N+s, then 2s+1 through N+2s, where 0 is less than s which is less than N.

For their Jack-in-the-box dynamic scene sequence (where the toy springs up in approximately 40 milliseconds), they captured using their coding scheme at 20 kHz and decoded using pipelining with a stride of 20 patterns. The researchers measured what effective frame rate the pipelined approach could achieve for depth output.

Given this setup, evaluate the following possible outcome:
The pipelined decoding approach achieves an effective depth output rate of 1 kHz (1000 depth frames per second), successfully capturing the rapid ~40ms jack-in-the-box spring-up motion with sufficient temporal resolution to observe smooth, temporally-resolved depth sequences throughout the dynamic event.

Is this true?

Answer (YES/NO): NO